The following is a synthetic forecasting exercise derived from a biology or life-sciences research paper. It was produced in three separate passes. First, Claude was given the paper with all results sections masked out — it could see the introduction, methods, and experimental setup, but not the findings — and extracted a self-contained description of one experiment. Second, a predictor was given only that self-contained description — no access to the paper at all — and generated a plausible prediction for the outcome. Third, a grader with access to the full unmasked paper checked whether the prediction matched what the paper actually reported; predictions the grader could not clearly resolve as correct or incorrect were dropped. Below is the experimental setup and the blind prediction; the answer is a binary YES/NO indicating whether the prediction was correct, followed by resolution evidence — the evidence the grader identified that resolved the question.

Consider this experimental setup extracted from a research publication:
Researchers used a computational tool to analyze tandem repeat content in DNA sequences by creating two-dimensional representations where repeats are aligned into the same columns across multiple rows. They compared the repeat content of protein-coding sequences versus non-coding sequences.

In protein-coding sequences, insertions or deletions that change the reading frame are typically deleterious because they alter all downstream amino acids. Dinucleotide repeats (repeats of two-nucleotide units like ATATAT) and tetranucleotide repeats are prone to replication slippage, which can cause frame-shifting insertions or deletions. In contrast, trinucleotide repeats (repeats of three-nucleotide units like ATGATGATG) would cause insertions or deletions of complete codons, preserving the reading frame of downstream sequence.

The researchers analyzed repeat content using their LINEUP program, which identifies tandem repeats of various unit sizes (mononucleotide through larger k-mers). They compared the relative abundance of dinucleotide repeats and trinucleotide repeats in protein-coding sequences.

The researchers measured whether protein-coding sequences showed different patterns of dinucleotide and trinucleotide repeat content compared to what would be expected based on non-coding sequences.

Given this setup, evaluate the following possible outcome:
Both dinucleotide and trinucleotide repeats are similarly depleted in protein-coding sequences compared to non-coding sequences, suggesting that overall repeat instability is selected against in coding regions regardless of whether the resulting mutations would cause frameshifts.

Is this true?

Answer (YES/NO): NO